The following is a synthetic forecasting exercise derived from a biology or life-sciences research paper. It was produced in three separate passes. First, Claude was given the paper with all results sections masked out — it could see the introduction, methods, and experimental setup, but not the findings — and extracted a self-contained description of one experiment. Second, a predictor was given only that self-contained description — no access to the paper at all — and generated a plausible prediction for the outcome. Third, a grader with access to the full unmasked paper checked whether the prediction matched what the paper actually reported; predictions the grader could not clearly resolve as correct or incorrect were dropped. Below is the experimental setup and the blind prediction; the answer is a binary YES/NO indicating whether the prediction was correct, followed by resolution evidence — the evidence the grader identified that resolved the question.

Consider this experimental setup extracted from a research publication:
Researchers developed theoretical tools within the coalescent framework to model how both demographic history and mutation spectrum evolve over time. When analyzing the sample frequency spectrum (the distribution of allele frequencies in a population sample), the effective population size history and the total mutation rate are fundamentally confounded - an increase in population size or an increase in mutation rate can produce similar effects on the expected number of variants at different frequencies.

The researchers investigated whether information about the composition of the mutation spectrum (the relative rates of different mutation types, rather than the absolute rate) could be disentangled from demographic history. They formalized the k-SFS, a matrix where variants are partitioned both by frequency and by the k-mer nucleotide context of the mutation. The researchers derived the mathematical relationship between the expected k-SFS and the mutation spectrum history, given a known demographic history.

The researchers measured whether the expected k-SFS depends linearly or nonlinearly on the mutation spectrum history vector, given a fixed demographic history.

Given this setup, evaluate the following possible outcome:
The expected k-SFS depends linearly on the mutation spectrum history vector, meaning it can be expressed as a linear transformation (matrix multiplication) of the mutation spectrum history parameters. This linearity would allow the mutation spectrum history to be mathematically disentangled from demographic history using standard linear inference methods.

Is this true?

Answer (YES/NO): YES